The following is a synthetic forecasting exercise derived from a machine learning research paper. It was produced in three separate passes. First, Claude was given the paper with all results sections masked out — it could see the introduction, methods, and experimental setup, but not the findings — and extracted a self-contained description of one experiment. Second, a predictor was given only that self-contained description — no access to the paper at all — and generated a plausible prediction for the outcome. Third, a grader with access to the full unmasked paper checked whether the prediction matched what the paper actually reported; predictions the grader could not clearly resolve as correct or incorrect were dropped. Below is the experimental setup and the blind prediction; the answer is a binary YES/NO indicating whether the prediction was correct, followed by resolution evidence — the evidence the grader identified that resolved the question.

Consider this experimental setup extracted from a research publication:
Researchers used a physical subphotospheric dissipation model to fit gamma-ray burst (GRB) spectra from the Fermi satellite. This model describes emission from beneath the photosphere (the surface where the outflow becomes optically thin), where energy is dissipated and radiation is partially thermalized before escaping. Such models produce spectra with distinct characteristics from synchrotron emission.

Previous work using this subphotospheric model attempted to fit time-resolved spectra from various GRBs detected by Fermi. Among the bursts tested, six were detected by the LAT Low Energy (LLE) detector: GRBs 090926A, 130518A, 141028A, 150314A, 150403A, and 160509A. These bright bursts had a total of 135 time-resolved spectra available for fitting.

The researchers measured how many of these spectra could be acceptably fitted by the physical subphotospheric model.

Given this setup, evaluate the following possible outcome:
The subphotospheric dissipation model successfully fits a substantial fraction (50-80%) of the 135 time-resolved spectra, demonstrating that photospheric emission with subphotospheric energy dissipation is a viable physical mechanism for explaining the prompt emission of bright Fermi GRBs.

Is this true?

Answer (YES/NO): NO